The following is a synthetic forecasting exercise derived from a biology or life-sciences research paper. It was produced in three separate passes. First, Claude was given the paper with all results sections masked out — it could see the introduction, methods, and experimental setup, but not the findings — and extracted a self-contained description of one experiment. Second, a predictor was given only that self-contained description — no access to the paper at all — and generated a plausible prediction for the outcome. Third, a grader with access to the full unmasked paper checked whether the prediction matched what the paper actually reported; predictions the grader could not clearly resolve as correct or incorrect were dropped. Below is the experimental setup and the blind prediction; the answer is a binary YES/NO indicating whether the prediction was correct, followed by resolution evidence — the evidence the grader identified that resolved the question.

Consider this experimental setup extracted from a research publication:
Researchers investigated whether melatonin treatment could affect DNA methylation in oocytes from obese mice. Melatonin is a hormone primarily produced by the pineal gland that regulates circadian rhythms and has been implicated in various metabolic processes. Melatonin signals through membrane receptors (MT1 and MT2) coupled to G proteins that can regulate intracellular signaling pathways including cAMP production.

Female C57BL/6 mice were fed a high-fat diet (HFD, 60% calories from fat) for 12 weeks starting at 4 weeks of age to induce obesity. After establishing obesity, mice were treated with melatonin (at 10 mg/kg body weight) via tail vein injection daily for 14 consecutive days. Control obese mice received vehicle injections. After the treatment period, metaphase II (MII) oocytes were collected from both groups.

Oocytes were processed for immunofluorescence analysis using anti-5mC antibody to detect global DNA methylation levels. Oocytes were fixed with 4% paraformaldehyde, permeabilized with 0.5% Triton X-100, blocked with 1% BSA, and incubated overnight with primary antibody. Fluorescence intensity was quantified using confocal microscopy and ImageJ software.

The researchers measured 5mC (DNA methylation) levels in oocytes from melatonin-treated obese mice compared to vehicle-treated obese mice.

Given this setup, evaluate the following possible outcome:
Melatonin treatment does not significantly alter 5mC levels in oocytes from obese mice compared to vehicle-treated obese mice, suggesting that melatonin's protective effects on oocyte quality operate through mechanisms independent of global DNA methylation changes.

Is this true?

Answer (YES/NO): NO